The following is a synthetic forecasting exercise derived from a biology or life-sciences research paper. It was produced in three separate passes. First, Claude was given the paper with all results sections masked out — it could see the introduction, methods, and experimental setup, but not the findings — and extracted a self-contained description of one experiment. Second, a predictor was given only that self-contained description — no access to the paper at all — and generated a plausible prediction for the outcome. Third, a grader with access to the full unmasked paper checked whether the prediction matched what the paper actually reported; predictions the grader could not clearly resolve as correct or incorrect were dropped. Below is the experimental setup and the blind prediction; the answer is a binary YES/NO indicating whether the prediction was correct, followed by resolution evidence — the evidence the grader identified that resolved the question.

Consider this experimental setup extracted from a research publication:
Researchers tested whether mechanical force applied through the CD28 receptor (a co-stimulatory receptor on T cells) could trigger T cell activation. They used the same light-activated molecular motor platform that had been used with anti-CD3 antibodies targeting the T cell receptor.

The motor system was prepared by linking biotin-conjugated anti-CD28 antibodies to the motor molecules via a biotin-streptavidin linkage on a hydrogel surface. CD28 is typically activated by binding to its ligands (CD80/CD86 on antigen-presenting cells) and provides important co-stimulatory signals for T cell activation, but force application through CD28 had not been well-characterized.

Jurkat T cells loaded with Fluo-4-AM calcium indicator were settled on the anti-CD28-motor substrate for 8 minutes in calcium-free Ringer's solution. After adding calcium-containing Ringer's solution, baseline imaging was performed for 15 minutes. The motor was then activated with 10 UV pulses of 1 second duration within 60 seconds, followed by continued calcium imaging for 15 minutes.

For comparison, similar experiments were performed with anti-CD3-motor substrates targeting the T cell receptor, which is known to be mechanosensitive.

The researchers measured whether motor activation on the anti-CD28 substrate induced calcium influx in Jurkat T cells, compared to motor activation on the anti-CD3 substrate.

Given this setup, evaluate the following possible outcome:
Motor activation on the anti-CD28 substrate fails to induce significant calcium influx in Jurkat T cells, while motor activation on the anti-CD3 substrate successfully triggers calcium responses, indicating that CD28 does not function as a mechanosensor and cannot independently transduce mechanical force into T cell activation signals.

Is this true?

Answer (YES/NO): YES